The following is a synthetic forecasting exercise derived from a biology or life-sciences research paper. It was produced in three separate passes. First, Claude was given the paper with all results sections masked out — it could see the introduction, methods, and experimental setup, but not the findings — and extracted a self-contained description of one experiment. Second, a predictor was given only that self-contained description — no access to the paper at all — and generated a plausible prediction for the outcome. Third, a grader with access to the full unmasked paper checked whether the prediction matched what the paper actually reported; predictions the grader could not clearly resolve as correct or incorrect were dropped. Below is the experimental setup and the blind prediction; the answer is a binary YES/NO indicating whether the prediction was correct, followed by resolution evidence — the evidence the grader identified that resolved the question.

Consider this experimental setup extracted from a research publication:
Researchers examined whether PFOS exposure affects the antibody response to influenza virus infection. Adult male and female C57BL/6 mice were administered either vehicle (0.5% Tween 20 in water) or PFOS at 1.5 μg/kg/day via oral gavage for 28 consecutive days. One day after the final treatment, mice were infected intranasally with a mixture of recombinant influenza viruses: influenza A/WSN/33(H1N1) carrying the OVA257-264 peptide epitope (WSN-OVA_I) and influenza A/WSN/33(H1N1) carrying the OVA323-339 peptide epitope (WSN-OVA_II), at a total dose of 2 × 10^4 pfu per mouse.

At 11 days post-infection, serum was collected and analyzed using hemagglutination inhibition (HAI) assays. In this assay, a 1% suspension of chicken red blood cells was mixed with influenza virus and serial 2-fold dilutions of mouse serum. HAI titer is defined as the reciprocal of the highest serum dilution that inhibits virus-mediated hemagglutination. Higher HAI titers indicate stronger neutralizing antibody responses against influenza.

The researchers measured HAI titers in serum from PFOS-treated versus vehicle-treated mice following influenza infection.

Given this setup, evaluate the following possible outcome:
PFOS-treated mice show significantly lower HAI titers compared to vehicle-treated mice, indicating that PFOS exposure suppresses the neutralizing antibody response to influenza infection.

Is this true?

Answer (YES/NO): NO